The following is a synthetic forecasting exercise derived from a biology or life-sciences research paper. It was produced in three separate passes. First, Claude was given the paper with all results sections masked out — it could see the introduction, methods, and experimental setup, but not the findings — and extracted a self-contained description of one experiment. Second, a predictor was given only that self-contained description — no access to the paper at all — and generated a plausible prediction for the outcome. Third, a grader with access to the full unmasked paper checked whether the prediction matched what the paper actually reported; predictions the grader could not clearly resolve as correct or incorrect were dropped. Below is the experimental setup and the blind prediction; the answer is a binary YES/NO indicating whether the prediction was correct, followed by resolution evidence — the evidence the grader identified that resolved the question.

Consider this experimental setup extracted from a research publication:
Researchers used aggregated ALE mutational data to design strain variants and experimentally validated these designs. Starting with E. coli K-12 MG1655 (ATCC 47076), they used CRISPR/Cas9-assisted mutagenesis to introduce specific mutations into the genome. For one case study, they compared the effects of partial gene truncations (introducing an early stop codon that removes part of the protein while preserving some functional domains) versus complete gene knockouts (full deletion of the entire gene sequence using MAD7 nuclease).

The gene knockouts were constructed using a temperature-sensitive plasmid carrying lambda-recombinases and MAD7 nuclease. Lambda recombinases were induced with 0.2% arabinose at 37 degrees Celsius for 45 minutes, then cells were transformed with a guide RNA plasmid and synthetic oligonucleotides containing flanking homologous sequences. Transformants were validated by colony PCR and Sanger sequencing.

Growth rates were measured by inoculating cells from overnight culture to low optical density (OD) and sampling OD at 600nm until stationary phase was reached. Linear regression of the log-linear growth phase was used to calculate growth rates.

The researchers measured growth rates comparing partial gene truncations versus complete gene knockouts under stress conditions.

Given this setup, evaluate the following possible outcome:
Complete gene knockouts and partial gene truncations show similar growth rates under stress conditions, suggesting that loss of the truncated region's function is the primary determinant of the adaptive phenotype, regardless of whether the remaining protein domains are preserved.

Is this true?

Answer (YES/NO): NO